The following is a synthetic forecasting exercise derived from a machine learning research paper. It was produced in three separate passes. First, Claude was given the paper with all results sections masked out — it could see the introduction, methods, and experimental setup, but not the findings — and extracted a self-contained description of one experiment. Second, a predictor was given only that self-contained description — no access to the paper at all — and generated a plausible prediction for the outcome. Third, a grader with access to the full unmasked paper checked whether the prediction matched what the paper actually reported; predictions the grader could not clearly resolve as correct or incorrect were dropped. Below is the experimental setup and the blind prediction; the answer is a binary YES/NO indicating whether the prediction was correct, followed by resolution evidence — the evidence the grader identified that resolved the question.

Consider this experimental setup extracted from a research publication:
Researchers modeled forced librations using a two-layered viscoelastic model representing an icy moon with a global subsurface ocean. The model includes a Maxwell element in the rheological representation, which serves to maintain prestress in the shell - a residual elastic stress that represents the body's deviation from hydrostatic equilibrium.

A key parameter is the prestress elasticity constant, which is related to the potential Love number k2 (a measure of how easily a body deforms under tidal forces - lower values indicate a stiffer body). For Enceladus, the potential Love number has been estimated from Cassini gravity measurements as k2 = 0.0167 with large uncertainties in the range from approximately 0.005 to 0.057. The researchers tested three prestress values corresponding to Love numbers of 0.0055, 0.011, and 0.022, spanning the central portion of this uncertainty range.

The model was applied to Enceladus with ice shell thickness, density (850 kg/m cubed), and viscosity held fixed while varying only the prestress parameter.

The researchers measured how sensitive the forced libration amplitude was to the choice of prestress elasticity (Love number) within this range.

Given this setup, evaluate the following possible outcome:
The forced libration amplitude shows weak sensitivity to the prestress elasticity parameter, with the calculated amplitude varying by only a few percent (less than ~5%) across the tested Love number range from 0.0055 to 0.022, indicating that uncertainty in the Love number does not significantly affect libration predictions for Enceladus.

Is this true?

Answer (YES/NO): NO